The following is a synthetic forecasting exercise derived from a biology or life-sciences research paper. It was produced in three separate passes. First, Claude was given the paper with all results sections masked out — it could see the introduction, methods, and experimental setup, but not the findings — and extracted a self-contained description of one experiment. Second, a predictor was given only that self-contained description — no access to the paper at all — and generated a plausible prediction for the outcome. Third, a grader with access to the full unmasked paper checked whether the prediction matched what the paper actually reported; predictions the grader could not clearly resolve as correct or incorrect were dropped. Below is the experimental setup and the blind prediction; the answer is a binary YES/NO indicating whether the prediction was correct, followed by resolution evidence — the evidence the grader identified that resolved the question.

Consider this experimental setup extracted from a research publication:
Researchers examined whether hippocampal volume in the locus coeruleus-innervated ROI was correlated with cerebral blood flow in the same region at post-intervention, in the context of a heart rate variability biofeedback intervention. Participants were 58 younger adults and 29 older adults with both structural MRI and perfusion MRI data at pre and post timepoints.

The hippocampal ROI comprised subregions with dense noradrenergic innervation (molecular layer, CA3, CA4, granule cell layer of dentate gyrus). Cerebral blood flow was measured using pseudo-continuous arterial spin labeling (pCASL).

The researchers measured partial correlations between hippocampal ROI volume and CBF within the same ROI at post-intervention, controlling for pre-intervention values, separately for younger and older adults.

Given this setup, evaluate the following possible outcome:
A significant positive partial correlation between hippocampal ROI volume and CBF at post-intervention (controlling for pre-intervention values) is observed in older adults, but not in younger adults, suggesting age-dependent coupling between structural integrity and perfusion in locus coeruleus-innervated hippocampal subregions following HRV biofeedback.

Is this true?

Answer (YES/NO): NO